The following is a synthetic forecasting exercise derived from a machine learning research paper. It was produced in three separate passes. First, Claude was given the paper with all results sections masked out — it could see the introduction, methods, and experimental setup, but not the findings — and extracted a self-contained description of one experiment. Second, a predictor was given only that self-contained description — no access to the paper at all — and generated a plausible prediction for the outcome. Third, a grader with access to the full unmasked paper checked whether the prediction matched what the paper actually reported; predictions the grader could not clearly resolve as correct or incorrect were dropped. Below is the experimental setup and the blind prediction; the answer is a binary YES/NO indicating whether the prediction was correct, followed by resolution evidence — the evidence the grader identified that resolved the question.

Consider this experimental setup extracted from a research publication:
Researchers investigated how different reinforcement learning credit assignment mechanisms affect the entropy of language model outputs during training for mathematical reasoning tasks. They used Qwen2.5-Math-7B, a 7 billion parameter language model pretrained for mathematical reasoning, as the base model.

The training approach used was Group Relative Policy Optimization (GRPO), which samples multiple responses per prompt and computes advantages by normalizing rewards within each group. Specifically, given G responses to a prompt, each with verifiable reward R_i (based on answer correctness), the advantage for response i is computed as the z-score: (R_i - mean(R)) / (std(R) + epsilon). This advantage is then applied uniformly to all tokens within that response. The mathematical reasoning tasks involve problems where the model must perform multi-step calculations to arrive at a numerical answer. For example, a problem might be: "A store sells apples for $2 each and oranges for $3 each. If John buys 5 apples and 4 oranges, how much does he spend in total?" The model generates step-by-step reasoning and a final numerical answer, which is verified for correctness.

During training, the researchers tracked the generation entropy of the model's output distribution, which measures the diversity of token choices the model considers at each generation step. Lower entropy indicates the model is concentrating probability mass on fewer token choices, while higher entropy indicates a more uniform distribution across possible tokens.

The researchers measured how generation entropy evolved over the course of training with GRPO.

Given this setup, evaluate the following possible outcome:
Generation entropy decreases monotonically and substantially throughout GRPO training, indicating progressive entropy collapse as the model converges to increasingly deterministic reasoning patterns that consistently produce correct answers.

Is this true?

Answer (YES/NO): YES